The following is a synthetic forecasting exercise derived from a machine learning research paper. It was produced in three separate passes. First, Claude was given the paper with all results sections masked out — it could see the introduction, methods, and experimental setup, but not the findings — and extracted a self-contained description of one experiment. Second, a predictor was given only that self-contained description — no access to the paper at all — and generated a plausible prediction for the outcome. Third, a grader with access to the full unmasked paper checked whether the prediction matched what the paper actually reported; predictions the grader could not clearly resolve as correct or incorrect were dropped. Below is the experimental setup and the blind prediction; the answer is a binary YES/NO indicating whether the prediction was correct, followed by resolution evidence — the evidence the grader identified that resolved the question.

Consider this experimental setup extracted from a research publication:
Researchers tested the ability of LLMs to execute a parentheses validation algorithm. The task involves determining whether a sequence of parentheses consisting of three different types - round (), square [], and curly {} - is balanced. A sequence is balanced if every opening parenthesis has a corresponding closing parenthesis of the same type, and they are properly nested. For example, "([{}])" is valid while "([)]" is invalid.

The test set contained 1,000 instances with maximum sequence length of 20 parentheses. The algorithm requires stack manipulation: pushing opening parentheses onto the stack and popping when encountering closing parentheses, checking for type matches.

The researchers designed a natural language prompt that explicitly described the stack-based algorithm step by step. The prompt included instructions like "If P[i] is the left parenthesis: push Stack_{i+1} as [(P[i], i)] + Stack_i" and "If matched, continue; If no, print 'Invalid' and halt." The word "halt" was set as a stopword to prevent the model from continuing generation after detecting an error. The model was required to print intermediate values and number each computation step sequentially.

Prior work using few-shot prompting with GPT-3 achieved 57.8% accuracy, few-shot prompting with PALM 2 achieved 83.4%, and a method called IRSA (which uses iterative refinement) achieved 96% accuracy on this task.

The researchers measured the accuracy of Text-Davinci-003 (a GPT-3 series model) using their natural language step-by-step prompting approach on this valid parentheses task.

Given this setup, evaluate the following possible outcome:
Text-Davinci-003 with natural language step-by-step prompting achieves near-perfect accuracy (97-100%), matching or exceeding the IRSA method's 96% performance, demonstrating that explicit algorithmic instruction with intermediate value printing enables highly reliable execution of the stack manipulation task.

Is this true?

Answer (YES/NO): YES